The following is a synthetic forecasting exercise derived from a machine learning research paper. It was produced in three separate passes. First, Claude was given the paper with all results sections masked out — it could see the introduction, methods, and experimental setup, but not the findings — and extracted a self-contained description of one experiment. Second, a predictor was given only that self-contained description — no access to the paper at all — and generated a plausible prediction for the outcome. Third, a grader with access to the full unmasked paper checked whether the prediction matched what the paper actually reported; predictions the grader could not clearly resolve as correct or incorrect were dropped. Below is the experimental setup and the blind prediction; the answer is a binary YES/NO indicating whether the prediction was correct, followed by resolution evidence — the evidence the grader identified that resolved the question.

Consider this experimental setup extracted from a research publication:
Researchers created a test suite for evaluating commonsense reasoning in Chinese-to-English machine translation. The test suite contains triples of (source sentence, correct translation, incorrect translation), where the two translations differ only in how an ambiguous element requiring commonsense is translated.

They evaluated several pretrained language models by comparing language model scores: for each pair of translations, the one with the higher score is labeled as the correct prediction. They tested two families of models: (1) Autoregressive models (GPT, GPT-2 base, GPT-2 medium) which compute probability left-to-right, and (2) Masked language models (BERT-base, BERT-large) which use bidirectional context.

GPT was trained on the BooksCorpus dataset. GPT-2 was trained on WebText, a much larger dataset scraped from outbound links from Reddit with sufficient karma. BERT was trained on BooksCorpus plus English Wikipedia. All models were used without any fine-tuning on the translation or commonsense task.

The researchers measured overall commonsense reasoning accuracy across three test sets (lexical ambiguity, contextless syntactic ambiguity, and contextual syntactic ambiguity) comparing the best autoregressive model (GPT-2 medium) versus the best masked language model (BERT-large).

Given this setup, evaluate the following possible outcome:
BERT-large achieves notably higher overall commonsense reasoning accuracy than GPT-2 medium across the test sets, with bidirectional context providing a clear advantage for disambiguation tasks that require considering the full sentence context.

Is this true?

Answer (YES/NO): NO